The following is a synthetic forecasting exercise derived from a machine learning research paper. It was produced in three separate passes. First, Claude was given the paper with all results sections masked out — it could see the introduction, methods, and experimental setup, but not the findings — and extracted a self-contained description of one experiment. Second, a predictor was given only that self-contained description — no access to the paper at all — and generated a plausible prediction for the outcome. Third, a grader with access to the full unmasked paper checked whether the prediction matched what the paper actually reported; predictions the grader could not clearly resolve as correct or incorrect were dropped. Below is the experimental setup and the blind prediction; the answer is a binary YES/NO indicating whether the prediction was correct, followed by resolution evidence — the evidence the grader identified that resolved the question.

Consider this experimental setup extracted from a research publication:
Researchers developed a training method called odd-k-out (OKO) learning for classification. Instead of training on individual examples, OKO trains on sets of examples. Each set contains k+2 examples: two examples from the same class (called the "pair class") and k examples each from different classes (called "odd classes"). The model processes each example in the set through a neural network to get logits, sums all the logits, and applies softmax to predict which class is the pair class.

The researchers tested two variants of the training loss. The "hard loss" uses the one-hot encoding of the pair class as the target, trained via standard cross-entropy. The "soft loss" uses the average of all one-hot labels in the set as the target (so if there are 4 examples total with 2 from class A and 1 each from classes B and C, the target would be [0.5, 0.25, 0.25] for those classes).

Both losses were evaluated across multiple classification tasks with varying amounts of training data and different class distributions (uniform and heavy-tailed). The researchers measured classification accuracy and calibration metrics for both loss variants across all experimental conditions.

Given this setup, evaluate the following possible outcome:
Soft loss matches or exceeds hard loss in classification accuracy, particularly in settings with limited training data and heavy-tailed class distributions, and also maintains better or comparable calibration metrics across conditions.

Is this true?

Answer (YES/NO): NO